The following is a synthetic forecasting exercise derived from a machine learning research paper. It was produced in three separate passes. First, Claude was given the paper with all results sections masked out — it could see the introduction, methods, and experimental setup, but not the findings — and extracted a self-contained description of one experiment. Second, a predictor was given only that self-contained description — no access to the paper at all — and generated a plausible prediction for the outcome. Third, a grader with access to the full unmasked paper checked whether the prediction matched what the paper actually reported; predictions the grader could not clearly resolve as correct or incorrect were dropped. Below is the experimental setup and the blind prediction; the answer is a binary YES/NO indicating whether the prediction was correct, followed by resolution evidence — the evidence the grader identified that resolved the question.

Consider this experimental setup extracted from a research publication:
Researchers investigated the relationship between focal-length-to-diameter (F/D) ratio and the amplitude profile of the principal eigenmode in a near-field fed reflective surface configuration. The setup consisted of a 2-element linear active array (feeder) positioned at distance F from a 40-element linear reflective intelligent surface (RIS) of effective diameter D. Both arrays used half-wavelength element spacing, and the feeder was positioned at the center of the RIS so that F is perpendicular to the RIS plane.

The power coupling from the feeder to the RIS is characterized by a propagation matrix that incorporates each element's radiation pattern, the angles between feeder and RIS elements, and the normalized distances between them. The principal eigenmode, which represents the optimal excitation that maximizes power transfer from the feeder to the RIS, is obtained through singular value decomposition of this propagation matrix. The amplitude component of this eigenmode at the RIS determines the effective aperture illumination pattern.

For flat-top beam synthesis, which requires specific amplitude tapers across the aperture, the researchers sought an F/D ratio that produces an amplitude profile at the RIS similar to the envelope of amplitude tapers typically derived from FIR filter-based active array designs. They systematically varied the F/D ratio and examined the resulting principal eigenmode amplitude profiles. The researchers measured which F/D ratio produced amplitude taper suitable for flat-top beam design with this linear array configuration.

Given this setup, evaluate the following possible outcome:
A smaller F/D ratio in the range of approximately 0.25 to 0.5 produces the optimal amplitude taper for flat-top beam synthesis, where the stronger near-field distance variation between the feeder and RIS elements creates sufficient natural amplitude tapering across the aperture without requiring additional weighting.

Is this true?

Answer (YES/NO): NO